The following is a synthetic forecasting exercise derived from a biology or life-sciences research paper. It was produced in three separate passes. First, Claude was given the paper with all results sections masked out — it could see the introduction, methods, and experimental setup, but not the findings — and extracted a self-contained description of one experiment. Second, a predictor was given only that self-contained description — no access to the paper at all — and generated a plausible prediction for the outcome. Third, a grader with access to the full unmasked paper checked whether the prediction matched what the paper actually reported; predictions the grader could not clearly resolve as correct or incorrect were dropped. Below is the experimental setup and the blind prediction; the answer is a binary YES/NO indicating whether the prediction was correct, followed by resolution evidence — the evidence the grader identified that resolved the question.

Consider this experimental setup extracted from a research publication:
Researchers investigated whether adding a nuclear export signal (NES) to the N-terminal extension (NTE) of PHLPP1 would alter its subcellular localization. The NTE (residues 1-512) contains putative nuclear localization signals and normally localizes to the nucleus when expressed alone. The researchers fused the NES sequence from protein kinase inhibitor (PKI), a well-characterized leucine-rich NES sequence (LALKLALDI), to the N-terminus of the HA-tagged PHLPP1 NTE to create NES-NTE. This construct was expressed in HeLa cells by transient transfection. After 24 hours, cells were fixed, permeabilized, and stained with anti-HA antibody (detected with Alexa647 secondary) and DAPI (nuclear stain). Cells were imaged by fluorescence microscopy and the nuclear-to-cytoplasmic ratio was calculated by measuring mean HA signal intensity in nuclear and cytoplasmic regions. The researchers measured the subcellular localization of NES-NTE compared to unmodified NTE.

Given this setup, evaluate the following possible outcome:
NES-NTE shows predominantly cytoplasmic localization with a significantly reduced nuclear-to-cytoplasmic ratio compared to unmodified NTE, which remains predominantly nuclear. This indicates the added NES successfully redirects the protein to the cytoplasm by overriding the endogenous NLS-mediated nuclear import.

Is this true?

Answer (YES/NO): YES